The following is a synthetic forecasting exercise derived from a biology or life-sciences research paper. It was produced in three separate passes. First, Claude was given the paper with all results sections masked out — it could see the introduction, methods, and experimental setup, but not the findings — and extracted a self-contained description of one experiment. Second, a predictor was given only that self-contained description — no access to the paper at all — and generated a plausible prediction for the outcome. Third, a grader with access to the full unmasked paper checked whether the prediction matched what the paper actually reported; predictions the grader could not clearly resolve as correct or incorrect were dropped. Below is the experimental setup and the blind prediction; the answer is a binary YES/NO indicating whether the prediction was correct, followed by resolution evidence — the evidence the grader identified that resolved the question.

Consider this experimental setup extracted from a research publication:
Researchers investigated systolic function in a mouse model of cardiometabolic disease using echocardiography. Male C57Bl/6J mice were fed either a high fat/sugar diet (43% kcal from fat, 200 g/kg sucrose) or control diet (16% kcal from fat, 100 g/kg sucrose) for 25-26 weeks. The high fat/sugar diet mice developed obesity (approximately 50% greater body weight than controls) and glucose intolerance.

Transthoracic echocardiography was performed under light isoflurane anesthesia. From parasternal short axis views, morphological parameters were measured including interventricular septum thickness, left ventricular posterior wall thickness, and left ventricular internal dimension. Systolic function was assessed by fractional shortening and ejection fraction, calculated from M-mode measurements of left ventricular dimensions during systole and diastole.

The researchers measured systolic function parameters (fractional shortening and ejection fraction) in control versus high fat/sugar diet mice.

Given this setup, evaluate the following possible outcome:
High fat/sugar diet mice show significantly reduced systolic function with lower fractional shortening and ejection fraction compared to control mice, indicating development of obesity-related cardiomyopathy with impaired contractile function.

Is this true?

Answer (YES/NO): NO